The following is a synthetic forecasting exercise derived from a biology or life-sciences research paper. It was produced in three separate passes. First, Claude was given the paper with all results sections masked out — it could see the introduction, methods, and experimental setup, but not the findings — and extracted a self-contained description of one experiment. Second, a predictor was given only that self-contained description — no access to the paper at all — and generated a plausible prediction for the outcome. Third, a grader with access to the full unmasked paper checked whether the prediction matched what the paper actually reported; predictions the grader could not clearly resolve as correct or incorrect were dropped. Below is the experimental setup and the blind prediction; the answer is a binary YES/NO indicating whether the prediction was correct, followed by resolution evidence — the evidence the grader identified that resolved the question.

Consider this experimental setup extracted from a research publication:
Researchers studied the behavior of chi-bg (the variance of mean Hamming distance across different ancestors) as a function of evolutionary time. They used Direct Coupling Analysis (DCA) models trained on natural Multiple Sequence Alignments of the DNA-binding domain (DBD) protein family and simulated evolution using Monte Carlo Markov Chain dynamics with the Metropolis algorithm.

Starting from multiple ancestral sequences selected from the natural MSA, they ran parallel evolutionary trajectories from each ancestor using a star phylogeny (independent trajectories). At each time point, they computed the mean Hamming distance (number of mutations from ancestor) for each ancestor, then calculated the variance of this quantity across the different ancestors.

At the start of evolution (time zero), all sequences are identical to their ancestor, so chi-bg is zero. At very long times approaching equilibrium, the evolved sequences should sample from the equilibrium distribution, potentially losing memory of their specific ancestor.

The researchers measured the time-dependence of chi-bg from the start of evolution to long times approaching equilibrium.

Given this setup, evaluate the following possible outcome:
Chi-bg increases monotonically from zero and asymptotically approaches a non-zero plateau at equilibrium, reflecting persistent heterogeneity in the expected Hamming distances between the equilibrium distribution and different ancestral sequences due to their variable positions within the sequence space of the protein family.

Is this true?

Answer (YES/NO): NO